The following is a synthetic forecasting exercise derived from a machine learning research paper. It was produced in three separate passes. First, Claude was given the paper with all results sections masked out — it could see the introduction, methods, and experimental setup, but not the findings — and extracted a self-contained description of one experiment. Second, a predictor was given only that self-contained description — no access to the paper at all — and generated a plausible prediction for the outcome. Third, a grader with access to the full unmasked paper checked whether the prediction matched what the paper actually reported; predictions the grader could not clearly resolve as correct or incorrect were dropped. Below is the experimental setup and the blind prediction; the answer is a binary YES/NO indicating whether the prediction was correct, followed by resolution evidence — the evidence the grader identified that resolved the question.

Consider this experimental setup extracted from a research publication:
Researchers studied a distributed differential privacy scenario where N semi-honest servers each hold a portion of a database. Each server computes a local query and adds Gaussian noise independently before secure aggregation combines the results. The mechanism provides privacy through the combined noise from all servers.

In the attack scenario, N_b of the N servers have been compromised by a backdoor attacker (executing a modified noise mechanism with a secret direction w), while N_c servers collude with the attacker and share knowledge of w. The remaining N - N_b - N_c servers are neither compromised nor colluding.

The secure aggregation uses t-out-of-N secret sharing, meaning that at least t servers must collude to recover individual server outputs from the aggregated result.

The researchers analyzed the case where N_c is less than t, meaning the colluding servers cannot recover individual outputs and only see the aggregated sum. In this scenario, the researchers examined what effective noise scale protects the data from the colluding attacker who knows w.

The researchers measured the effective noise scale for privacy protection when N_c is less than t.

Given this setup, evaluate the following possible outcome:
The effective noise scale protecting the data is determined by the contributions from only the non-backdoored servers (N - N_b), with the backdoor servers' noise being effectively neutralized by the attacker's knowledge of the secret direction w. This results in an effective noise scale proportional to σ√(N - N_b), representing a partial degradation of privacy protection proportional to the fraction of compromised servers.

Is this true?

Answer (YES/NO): NO